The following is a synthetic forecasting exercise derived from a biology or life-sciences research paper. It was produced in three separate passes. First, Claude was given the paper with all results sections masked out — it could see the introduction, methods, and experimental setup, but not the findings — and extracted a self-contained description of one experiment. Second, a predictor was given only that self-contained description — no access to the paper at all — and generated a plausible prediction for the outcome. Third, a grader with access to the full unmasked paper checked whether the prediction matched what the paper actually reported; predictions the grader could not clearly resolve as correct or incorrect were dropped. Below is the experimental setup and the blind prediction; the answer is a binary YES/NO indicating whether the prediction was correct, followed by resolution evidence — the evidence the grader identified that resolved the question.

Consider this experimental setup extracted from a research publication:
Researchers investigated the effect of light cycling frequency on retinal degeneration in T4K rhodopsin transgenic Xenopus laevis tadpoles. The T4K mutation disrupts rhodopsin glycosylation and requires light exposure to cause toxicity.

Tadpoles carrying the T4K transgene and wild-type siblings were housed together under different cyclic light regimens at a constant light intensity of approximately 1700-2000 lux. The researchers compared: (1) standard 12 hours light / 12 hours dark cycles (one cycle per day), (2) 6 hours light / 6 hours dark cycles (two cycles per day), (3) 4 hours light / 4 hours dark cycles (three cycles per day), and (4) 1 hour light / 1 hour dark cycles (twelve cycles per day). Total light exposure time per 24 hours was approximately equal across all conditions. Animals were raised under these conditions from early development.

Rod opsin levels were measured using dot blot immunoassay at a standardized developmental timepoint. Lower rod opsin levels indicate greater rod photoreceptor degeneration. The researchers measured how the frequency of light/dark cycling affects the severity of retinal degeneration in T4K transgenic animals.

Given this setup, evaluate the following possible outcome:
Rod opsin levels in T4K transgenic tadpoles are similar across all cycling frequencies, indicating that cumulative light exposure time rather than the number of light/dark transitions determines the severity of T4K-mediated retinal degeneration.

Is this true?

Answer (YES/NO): NO